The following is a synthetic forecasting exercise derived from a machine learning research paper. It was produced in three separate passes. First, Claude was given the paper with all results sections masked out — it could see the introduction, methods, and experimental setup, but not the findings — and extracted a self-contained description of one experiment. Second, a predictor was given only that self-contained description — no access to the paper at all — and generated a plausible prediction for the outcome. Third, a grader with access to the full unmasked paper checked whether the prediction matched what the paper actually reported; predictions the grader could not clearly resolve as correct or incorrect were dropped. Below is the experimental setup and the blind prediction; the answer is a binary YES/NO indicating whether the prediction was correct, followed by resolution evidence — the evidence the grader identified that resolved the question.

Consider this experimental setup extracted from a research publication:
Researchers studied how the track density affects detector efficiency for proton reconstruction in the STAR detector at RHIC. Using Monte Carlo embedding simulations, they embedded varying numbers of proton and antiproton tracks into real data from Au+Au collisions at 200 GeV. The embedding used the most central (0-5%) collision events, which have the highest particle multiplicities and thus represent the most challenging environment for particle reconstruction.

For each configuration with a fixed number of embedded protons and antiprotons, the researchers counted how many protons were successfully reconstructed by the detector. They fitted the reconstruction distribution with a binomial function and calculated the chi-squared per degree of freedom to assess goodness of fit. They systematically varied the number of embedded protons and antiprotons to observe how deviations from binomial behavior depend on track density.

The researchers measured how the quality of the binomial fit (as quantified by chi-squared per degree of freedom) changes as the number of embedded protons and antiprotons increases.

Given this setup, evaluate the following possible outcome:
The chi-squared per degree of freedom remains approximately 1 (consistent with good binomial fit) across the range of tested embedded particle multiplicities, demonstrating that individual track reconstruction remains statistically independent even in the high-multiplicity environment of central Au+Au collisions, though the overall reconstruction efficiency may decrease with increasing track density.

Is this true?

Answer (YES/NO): NO